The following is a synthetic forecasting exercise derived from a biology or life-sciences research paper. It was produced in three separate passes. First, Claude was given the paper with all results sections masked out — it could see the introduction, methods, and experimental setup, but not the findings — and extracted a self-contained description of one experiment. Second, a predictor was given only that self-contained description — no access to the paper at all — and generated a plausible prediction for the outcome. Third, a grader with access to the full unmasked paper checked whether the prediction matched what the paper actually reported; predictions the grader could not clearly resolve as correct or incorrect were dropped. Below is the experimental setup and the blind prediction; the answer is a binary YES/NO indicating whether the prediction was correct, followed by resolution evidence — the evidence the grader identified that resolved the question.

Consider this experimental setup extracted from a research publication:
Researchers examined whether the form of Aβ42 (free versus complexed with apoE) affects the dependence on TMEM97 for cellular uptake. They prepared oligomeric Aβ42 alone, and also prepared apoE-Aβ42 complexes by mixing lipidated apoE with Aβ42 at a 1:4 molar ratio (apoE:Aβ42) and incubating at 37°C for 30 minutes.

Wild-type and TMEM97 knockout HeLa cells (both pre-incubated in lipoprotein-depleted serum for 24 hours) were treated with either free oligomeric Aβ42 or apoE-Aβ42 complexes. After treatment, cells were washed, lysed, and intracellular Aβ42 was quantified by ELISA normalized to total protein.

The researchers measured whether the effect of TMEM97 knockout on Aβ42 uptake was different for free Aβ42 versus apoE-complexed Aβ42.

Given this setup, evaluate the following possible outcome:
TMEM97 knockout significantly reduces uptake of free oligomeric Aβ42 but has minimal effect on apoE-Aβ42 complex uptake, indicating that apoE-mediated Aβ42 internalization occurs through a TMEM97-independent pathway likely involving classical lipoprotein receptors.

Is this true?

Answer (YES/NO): NO